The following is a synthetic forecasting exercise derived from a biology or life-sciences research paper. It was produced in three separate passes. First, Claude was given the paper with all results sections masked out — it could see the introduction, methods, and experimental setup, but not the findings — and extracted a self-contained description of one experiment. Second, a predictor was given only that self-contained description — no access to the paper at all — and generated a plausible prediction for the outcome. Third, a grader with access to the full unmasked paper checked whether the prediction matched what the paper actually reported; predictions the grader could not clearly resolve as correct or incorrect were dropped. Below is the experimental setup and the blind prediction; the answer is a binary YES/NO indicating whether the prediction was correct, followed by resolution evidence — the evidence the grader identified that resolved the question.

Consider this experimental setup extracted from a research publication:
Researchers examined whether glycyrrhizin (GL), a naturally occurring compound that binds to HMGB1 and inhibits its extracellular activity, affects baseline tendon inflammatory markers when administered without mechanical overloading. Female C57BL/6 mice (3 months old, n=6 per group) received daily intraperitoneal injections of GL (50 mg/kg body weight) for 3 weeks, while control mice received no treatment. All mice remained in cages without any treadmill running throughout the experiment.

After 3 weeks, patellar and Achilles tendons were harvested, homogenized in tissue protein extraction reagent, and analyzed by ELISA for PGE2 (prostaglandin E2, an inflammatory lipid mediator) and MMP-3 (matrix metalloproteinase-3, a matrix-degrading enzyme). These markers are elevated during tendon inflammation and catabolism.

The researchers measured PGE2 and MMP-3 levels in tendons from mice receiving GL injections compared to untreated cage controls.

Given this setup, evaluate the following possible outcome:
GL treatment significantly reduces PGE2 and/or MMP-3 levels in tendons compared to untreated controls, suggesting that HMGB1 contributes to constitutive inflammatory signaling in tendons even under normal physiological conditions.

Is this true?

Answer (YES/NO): NO